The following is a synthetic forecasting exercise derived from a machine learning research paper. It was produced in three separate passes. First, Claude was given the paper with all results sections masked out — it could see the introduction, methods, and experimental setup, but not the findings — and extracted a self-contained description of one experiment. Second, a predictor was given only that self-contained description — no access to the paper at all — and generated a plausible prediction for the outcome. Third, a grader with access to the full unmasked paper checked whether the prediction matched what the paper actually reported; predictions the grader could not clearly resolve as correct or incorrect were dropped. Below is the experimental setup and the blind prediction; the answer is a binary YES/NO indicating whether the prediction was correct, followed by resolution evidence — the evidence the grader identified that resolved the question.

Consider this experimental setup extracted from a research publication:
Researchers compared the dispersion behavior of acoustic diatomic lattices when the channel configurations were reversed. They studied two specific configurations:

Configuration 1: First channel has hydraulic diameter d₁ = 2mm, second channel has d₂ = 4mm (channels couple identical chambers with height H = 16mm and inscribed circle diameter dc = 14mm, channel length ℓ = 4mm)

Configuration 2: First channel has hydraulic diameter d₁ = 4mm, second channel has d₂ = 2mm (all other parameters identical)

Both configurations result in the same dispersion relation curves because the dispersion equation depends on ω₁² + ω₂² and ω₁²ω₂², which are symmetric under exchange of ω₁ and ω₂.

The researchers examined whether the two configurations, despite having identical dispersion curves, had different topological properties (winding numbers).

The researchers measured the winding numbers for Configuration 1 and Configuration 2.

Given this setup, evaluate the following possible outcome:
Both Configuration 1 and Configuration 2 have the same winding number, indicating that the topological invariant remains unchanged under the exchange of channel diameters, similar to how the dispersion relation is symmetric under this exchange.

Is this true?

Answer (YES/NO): NO